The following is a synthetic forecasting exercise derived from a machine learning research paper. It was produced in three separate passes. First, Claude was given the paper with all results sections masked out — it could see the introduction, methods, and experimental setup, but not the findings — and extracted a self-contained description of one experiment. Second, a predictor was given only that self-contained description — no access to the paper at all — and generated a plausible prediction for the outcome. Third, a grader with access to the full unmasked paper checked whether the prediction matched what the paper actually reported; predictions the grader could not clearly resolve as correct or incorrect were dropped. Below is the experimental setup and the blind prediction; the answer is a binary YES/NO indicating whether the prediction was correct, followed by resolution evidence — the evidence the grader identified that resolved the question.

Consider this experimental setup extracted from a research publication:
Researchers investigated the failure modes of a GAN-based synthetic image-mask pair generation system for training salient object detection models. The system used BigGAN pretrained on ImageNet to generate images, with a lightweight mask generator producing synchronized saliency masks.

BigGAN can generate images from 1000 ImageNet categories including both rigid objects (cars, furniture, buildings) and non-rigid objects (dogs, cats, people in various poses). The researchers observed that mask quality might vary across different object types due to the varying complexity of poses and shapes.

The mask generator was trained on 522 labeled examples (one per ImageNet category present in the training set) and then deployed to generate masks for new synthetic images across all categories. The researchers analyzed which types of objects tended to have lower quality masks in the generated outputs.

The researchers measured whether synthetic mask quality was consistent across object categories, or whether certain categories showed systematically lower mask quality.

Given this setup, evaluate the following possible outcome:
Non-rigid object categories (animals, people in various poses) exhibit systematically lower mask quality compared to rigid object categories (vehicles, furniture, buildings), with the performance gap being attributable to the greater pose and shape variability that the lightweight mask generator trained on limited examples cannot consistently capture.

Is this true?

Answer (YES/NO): YES